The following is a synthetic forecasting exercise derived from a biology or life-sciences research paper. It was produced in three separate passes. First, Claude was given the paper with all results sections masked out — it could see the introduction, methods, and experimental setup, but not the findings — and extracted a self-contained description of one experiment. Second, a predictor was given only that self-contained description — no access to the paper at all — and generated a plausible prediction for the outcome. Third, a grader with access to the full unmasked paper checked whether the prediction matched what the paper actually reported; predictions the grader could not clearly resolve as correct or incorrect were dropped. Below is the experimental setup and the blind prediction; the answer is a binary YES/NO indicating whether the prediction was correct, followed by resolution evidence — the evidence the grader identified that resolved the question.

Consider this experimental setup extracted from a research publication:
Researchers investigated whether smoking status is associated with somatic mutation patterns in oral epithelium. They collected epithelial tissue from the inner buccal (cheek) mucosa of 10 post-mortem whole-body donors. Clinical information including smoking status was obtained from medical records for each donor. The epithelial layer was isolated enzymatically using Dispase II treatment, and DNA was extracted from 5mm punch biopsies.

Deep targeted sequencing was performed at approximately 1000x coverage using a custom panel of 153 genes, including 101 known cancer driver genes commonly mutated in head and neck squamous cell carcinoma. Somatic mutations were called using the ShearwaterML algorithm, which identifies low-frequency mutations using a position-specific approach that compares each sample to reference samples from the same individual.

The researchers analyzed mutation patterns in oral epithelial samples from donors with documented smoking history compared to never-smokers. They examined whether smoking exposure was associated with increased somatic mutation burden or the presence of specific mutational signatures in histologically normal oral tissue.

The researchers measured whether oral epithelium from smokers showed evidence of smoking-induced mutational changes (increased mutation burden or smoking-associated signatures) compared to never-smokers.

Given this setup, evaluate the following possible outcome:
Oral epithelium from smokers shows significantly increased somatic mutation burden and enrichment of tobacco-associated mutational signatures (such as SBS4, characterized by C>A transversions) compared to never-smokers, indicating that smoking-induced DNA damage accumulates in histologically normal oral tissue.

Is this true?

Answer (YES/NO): YES